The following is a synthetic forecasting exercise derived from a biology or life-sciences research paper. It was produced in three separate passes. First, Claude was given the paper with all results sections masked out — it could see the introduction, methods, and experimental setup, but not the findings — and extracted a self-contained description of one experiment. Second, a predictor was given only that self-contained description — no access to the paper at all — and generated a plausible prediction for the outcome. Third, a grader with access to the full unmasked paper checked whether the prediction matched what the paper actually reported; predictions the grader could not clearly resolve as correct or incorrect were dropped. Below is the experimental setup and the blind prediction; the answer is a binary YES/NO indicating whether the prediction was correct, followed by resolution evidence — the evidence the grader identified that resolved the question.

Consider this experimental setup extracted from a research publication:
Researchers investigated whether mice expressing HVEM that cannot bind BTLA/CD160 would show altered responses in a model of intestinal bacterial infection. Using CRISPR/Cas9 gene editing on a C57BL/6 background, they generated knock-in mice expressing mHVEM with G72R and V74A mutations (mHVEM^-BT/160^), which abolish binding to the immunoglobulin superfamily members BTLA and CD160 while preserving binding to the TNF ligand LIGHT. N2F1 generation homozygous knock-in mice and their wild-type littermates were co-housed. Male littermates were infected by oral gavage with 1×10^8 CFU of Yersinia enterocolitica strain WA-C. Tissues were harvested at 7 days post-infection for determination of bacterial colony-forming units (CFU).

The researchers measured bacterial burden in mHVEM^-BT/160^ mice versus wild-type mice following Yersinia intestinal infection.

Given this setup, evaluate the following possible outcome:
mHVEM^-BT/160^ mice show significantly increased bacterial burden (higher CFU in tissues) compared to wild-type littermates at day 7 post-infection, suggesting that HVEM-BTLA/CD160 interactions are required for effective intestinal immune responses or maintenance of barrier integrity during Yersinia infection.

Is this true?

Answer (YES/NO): NO